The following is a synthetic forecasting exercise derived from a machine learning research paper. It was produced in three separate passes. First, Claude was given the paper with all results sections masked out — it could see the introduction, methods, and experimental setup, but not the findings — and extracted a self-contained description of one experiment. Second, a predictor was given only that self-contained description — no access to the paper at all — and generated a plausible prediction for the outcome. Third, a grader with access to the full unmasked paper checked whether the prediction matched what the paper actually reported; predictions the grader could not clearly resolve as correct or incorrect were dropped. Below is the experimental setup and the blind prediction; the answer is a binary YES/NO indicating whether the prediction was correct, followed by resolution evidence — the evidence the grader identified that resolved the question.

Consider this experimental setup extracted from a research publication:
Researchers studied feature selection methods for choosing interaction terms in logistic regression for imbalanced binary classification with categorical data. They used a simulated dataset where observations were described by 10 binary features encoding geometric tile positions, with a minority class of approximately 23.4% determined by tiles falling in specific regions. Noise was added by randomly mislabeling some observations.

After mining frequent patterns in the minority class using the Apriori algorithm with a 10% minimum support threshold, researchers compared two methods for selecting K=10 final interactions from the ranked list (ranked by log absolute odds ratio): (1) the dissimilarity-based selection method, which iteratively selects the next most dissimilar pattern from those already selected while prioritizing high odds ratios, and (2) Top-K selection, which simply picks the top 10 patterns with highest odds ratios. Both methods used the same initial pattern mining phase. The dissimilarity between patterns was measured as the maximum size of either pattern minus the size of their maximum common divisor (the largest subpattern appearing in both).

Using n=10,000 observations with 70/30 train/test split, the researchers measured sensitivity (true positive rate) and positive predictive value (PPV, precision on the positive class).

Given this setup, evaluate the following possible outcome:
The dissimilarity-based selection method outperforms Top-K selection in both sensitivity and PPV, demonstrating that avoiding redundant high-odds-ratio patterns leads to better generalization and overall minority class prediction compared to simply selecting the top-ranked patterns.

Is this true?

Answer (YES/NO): NO